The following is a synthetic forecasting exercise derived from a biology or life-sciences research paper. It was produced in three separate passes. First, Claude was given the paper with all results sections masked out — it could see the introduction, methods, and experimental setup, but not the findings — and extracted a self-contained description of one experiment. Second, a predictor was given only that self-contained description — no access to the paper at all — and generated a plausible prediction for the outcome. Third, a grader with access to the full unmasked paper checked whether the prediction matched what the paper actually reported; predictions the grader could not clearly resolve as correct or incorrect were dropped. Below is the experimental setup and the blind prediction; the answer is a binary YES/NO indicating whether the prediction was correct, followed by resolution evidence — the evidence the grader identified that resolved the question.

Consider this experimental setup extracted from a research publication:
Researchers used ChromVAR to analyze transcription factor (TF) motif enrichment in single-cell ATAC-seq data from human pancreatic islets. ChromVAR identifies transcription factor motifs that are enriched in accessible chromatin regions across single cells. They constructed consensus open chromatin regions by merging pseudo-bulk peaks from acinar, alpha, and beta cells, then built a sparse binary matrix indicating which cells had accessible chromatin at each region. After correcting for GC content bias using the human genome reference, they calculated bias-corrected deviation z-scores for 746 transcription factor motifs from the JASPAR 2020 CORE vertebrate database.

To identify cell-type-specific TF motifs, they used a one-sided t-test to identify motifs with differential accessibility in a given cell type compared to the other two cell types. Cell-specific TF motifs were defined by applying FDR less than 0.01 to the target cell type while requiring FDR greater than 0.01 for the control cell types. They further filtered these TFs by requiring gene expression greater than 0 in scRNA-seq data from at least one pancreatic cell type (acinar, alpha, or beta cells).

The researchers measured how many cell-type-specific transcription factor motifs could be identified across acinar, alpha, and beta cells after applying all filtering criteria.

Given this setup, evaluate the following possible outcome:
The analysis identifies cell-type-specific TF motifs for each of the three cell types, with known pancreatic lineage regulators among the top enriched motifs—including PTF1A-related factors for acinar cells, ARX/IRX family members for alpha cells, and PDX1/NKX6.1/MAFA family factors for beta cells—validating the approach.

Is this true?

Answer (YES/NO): NO